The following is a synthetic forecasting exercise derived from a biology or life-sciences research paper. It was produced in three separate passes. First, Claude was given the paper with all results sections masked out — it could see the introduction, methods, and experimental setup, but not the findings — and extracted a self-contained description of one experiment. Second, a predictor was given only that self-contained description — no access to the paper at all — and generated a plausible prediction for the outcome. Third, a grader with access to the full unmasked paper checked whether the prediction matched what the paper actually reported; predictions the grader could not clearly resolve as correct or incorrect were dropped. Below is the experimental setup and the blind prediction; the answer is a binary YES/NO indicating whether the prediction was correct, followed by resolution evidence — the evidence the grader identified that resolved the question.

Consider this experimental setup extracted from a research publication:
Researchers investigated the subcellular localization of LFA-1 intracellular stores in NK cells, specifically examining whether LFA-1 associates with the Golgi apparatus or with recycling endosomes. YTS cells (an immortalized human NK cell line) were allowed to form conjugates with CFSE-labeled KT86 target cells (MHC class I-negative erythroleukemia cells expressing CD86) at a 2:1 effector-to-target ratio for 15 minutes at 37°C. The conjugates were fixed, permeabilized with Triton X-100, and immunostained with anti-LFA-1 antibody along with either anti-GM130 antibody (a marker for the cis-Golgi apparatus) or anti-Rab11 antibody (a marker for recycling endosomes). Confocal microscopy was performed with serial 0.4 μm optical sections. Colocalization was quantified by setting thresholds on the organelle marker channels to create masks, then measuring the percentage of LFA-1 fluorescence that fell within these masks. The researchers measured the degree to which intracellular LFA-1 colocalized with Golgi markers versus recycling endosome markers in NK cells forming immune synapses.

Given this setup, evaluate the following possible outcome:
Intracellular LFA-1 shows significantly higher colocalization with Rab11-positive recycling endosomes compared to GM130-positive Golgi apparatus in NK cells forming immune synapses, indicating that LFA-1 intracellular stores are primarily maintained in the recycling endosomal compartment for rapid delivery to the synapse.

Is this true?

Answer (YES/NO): NO